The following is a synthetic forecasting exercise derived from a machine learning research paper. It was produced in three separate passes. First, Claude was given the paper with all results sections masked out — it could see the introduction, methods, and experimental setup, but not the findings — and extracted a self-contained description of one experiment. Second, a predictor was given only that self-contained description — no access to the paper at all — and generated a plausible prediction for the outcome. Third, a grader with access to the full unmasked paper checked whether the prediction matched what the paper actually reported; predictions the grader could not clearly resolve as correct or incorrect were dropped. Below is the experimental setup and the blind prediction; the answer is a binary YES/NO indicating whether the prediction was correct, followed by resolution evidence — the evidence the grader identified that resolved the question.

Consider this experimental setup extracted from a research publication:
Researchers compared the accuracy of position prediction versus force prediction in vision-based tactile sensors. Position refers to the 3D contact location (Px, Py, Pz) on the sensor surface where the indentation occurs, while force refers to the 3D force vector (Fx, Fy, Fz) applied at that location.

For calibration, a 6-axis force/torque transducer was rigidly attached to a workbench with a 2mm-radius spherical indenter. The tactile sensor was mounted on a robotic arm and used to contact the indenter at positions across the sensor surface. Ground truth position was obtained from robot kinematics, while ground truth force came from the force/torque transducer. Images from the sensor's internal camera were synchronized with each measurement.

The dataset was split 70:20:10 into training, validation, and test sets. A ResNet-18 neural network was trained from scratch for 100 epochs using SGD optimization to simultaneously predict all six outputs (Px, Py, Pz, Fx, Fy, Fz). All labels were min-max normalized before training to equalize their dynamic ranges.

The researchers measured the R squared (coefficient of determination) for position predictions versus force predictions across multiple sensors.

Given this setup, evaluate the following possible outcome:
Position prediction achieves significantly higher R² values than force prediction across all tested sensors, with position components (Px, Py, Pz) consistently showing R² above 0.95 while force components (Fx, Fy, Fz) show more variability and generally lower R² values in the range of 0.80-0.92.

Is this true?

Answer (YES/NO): NO